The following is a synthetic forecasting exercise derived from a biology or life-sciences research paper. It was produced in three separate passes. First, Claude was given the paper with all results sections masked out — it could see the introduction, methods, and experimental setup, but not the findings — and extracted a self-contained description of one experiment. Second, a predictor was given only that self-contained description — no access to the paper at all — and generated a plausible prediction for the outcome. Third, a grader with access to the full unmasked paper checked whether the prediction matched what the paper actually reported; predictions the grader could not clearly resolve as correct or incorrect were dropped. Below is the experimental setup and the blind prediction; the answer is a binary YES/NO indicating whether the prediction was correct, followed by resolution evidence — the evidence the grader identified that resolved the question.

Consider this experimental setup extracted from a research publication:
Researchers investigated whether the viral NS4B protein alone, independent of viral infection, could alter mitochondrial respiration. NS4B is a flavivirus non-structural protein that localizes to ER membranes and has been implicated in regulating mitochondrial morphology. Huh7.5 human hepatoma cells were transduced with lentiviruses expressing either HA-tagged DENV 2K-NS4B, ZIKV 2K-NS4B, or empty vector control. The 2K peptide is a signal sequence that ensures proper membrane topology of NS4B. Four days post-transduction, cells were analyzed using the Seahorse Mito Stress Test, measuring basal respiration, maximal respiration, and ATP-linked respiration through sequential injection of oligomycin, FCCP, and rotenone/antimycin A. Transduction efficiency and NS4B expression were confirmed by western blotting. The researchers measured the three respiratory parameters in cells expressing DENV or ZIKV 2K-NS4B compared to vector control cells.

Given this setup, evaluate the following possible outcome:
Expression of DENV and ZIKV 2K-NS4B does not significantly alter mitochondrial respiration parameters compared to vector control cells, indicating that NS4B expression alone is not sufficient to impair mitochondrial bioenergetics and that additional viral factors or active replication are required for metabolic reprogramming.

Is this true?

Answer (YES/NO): NO